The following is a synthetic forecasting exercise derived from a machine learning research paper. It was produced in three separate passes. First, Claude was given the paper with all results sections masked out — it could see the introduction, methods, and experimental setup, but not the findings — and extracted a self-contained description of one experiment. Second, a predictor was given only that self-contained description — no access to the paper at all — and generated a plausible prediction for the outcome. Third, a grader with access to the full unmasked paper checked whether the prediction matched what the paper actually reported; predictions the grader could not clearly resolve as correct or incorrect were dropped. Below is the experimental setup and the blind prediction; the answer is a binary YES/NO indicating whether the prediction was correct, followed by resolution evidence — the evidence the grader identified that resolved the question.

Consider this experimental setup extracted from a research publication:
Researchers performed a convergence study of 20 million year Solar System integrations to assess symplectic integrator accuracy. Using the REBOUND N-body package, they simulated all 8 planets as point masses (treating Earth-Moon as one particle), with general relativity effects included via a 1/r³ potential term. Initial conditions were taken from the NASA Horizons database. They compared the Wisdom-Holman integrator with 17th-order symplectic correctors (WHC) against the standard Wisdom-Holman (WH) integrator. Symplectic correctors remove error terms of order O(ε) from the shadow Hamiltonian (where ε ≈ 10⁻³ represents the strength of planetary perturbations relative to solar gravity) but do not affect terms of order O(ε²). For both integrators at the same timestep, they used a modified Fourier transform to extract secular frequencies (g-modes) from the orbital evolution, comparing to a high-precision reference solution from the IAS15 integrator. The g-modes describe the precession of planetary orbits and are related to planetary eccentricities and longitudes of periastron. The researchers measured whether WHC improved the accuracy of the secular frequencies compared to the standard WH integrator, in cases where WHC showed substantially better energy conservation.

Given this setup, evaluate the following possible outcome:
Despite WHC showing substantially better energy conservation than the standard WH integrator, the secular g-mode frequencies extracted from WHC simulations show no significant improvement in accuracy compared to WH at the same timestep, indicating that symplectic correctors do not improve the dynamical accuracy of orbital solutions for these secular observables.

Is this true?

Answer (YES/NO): YES